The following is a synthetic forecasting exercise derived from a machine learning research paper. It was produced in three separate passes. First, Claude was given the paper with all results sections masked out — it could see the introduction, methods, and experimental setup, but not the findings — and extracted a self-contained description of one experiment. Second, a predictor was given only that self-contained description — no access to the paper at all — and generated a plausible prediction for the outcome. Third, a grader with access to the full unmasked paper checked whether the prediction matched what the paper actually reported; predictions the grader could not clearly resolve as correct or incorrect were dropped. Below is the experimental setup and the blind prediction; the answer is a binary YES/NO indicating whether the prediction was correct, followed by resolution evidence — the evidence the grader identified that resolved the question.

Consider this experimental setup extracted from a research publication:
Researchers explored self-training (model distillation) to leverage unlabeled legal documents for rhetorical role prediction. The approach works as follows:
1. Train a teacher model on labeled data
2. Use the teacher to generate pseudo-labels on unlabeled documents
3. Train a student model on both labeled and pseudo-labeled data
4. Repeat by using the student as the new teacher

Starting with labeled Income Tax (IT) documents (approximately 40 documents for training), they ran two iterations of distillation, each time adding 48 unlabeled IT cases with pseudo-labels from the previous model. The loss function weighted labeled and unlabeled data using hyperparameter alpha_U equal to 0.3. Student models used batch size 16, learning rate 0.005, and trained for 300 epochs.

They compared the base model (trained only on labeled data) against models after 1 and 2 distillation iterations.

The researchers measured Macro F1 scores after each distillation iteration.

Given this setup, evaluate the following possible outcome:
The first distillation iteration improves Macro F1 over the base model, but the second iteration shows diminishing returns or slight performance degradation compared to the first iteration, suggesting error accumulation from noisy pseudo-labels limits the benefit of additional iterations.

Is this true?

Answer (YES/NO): NO